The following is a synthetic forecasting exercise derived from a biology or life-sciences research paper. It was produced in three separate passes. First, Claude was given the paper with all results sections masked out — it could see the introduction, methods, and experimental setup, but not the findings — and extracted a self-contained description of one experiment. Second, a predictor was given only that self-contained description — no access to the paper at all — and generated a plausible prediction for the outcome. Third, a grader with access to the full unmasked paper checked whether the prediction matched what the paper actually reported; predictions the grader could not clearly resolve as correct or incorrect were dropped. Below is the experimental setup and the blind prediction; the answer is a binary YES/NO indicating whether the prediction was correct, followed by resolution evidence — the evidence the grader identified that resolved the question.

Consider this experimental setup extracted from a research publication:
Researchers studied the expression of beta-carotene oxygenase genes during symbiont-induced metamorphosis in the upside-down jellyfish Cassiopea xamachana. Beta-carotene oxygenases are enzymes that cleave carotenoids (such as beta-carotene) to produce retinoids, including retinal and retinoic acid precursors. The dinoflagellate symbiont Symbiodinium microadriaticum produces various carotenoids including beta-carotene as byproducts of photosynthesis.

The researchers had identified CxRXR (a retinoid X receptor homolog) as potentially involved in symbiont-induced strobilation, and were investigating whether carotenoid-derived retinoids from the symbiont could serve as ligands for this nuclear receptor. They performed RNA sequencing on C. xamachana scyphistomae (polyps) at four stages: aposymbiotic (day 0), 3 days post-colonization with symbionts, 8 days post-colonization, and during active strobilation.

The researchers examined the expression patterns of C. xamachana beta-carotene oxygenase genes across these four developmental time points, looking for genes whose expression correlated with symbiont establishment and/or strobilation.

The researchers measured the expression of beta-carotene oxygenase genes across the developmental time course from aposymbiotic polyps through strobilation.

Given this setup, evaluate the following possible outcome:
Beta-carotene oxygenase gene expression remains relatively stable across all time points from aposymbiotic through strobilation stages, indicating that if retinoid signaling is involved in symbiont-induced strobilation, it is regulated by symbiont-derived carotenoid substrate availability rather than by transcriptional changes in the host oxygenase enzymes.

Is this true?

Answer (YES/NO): NO